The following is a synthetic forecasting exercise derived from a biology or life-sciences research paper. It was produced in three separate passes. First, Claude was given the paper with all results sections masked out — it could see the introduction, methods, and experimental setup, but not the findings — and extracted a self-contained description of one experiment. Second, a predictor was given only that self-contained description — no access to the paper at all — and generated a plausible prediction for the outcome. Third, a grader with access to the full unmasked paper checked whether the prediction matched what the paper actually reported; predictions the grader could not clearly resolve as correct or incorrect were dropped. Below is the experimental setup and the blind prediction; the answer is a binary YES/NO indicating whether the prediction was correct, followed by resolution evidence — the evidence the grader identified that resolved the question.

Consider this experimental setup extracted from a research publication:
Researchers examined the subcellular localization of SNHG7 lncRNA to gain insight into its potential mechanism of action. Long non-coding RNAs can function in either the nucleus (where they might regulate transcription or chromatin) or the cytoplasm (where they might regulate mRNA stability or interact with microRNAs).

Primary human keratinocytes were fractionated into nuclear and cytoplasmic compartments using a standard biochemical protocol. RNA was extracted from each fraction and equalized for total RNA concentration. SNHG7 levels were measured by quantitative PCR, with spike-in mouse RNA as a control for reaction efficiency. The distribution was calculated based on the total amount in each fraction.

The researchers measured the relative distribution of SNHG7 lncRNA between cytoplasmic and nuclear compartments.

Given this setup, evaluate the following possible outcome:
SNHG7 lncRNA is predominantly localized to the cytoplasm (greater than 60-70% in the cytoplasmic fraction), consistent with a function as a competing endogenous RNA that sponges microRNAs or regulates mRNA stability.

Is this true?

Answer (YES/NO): YES